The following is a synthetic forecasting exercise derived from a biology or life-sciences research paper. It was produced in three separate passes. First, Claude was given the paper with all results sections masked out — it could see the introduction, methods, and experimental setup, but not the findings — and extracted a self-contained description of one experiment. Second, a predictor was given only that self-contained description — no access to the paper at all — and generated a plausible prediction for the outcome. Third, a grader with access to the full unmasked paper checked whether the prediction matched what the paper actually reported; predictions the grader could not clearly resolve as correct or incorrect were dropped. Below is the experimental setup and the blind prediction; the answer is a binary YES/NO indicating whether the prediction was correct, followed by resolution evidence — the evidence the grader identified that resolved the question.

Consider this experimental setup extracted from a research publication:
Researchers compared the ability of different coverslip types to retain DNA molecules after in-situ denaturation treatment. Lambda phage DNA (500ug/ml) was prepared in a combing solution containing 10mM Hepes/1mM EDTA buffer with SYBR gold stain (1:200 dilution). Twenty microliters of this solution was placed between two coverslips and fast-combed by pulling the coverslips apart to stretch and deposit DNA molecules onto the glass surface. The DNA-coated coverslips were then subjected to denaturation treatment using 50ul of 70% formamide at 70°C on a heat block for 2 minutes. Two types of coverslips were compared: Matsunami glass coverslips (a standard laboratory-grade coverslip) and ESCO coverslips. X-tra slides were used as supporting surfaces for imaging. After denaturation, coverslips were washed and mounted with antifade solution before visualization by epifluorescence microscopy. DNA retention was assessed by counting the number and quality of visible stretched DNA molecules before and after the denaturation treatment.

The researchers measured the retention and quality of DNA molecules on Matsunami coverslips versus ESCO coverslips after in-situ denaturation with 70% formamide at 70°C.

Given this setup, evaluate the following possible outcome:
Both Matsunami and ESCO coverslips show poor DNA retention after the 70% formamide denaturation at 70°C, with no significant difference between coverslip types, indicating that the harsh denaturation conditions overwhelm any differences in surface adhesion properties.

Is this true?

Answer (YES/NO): NO